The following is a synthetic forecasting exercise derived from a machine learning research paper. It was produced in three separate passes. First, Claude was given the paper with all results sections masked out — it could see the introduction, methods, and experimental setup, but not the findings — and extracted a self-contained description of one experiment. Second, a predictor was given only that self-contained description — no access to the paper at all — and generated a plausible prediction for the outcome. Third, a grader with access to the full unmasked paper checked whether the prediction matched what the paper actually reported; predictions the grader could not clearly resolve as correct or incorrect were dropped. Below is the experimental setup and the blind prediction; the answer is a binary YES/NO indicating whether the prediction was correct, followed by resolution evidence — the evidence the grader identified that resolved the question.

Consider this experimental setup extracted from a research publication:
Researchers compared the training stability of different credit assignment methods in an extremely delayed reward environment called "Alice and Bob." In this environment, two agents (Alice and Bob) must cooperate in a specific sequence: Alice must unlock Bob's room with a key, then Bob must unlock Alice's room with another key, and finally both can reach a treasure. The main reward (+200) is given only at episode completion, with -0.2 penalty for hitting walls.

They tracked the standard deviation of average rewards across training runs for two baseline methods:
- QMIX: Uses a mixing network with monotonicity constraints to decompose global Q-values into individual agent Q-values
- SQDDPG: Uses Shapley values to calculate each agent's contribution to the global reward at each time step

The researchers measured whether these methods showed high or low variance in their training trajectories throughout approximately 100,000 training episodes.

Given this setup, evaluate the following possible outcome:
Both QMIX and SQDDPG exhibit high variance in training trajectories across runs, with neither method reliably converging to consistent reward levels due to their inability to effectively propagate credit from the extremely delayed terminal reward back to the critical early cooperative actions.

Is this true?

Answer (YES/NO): YES